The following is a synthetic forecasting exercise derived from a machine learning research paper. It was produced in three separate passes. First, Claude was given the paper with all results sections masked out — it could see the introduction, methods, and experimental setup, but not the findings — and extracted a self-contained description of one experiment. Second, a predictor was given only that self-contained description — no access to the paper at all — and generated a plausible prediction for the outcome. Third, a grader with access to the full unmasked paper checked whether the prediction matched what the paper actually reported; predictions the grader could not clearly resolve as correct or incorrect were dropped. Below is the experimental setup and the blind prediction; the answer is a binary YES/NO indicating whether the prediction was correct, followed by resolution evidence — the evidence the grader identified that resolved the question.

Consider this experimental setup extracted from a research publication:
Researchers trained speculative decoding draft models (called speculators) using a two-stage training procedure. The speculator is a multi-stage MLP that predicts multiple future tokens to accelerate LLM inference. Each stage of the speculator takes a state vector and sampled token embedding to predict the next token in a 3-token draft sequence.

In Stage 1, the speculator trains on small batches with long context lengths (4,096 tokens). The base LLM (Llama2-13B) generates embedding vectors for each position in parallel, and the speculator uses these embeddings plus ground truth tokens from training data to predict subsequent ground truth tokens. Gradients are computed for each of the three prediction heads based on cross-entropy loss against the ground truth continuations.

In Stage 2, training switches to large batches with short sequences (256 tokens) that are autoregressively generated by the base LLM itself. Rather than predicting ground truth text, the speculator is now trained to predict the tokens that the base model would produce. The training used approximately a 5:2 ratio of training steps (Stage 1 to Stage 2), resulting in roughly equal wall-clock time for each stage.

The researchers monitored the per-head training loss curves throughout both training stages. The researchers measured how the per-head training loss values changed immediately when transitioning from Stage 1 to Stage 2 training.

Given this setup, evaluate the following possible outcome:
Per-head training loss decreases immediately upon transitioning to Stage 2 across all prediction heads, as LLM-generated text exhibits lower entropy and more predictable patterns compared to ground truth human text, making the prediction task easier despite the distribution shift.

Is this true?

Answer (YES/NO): YES